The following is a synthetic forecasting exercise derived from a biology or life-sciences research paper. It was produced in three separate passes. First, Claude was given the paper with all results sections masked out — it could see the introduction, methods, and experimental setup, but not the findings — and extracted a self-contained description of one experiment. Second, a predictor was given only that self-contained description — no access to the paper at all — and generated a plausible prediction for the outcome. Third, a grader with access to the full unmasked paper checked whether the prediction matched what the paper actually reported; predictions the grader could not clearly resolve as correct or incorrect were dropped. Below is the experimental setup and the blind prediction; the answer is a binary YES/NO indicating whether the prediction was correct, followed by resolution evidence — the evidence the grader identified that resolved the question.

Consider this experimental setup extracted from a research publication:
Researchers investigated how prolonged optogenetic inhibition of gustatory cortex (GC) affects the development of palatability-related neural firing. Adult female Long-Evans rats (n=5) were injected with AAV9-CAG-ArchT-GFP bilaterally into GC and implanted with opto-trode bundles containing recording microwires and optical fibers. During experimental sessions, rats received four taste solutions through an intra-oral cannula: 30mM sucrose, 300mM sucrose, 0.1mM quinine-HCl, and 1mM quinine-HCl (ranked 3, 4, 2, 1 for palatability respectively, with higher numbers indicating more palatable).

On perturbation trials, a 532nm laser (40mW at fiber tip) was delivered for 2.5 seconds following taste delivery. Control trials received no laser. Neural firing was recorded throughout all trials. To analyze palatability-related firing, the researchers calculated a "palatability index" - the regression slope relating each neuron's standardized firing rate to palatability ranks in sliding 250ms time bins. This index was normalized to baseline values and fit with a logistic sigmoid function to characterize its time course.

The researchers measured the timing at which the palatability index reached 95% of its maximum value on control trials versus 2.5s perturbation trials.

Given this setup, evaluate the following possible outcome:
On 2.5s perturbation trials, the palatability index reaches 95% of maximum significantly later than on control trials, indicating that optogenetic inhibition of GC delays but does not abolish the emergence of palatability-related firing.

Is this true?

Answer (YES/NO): NO